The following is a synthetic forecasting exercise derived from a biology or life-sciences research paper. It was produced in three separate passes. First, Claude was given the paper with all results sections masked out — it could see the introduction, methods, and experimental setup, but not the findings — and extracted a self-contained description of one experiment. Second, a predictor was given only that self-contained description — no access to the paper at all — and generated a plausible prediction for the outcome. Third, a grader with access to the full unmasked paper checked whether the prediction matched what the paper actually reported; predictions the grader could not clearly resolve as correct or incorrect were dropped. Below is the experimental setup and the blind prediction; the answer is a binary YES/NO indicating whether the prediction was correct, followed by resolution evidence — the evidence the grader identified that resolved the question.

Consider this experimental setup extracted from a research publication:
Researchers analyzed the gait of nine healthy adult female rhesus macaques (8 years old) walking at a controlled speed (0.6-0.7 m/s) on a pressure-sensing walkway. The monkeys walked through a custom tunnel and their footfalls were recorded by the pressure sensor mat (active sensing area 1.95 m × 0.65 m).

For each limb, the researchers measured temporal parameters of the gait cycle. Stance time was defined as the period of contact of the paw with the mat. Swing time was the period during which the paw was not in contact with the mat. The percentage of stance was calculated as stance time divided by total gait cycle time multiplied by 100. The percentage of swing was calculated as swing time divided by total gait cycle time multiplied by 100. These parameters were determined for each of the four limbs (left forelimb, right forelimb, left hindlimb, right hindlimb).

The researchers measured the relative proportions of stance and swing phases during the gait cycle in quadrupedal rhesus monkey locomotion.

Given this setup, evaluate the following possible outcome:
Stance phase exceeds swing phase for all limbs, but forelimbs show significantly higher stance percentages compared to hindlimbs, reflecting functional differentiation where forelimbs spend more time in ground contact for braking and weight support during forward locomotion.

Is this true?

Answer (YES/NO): NO